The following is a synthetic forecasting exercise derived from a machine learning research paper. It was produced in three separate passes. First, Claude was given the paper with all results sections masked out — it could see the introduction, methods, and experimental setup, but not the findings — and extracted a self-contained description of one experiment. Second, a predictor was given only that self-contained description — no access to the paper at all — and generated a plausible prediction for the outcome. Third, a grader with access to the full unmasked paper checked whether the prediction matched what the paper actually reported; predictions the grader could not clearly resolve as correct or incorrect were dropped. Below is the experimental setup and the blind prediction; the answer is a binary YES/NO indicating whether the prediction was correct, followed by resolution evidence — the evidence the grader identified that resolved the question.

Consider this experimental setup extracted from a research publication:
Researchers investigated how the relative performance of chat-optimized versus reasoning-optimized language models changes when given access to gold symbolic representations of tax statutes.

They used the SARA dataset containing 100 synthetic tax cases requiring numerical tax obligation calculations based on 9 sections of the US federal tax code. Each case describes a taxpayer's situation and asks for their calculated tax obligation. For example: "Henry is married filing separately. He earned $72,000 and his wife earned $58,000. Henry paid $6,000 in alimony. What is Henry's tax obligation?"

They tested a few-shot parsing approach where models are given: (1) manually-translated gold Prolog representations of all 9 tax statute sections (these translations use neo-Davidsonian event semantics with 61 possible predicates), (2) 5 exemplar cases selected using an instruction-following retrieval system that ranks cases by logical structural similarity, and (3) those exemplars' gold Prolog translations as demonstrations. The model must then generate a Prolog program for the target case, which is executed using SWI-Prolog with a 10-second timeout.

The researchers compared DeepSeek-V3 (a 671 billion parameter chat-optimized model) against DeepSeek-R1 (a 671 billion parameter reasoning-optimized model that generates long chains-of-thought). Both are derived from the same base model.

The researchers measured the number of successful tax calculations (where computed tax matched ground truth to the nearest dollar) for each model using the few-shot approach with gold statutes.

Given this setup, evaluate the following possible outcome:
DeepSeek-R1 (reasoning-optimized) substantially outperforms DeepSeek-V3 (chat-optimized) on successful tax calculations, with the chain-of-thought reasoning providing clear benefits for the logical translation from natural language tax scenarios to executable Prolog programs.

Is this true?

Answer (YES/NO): NO